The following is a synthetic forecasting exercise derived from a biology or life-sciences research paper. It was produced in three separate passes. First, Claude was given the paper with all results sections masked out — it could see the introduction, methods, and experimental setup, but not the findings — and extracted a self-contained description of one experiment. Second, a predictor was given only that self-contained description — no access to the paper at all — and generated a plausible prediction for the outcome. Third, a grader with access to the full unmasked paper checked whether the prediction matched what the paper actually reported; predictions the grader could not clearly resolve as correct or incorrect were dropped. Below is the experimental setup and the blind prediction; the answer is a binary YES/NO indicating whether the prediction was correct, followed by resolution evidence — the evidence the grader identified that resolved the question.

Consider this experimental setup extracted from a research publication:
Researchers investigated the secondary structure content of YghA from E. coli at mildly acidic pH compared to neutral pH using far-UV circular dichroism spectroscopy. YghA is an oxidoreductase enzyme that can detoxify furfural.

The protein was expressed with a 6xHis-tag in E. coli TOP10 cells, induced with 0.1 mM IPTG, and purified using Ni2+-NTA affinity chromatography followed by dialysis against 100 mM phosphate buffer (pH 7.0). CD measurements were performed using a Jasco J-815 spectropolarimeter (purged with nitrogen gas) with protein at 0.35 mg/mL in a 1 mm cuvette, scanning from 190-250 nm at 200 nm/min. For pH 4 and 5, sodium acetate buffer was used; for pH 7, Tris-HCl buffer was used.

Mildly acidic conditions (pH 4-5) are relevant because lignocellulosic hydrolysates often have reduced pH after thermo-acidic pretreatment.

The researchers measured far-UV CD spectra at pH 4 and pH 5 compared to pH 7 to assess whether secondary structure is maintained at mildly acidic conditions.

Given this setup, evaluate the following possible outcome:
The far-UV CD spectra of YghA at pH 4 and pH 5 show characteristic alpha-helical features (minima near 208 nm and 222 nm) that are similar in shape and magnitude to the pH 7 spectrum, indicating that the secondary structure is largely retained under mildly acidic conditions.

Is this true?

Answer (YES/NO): NO